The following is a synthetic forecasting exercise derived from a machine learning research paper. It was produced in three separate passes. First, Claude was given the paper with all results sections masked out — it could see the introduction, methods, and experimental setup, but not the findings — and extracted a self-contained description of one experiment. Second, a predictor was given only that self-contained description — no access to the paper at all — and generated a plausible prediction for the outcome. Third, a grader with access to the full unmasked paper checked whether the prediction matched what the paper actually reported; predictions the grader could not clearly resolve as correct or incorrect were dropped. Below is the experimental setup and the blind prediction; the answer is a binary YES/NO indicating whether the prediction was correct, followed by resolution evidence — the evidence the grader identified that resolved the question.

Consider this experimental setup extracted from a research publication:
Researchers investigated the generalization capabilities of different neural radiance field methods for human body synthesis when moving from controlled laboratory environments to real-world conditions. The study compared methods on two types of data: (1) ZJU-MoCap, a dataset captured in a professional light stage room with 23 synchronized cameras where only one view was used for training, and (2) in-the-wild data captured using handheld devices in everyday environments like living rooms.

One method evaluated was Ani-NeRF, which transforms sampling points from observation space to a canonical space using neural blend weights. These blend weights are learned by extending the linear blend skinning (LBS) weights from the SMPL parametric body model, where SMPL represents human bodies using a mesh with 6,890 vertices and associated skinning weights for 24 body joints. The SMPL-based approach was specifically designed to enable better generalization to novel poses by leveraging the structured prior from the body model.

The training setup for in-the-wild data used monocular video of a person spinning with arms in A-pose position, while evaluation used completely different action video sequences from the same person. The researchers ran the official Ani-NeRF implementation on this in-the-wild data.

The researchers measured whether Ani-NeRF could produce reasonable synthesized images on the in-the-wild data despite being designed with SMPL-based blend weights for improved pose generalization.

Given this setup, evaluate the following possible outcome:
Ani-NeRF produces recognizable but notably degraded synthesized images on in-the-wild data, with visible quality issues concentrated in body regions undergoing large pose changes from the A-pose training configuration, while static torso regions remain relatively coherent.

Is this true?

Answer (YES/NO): NO